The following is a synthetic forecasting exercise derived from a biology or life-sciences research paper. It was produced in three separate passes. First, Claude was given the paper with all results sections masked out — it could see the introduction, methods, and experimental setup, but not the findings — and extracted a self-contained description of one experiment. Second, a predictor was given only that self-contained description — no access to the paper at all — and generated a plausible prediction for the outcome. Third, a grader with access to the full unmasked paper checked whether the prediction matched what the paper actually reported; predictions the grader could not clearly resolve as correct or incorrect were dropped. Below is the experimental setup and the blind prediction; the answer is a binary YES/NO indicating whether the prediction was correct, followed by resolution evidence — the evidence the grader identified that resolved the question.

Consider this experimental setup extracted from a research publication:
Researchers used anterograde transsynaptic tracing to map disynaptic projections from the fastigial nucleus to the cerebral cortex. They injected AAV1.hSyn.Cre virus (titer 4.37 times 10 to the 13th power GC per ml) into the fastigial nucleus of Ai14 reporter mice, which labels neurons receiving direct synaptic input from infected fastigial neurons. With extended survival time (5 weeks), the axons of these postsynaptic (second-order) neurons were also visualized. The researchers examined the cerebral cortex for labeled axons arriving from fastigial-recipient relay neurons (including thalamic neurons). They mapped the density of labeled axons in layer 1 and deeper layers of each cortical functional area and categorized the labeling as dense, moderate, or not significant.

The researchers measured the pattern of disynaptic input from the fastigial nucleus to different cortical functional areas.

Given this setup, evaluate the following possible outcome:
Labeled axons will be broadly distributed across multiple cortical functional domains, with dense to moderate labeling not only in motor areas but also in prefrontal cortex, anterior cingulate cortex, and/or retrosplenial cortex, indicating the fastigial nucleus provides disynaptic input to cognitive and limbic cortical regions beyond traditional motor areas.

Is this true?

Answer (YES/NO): YES